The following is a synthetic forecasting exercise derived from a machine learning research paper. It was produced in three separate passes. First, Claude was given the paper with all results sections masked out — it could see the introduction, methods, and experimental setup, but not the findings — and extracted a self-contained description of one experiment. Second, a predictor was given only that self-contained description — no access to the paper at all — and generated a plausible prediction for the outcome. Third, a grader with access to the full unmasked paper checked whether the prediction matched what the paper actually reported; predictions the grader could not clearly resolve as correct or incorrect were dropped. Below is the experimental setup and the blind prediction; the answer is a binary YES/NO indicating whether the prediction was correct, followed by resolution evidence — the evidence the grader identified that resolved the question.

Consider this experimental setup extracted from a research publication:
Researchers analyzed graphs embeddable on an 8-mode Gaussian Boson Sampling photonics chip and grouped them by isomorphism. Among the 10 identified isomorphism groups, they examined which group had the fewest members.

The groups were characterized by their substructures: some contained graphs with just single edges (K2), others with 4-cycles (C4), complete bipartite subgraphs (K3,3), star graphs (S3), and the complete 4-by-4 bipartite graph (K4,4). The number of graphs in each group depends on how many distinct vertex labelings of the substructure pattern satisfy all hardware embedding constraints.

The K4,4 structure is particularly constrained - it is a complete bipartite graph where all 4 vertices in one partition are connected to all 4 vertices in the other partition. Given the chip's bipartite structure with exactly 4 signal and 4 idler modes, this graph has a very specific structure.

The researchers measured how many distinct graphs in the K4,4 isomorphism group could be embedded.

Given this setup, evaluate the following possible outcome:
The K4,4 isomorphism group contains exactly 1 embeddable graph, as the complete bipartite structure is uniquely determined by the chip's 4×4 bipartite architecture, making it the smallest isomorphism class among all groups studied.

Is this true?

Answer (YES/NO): YES